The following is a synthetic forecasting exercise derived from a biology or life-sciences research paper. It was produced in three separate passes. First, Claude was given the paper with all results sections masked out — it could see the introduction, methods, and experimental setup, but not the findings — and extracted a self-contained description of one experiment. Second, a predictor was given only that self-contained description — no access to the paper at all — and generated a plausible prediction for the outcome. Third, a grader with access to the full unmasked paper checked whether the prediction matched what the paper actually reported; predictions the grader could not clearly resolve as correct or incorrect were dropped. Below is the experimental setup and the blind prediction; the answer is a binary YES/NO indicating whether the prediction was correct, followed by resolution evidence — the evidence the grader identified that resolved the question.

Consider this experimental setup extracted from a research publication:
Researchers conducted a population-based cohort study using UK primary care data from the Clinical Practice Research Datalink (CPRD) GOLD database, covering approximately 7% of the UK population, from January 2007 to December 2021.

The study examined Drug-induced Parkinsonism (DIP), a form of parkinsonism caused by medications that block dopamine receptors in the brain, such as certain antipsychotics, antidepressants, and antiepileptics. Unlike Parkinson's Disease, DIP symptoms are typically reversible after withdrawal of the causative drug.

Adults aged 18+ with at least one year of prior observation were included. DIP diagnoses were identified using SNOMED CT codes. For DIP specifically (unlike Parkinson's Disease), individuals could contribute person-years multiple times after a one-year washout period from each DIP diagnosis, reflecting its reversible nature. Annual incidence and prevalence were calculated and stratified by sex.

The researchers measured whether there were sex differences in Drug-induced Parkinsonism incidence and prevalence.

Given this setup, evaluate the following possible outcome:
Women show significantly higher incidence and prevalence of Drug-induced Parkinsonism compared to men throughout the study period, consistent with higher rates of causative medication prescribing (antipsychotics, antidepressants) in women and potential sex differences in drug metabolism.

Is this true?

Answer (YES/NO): NO